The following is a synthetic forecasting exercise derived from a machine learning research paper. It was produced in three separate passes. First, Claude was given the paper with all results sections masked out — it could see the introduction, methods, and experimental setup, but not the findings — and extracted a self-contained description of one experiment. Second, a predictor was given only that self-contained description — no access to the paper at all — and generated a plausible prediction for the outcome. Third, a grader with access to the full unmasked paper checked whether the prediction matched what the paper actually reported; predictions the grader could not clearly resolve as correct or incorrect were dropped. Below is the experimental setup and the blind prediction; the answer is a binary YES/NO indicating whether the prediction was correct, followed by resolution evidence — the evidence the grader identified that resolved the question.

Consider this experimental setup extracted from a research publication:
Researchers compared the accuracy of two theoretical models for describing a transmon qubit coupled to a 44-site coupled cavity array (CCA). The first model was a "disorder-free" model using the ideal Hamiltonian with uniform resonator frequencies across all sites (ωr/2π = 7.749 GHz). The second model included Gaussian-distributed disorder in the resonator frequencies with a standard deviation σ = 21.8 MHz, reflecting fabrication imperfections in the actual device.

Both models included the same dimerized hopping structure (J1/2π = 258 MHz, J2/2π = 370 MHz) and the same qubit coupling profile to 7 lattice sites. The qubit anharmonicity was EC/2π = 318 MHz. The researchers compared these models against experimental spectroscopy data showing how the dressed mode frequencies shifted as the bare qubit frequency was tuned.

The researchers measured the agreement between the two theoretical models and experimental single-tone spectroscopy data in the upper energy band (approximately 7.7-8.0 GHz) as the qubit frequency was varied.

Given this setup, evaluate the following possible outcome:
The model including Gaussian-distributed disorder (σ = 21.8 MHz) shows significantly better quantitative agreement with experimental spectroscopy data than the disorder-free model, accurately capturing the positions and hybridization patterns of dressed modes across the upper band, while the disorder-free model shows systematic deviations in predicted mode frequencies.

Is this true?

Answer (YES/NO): NO